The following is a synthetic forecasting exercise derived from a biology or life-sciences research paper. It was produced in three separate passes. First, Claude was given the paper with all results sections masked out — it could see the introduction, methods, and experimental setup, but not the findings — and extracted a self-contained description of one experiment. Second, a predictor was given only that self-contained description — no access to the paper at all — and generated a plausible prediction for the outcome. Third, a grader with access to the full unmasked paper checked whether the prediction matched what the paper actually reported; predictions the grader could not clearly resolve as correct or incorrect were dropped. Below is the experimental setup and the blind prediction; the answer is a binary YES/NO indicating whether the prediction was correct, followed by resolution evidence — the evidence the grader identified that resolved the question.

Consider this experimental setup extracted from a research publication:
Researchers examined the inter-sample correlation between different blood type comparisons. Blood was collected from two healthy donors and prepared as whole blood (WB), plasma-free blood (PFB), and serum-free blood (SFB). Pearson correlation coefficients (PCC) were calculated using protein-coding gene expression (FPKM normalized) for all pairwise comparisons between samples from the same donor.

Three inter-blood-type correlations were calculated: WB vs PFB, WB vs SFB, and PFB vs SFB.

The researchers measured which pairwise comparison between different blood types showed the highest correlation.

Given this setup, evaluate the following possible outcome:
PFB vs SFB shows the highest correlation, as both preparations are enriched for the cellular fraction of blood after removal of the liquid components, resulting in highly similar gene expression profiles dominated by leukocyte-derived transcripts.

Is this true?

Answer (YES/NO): NO